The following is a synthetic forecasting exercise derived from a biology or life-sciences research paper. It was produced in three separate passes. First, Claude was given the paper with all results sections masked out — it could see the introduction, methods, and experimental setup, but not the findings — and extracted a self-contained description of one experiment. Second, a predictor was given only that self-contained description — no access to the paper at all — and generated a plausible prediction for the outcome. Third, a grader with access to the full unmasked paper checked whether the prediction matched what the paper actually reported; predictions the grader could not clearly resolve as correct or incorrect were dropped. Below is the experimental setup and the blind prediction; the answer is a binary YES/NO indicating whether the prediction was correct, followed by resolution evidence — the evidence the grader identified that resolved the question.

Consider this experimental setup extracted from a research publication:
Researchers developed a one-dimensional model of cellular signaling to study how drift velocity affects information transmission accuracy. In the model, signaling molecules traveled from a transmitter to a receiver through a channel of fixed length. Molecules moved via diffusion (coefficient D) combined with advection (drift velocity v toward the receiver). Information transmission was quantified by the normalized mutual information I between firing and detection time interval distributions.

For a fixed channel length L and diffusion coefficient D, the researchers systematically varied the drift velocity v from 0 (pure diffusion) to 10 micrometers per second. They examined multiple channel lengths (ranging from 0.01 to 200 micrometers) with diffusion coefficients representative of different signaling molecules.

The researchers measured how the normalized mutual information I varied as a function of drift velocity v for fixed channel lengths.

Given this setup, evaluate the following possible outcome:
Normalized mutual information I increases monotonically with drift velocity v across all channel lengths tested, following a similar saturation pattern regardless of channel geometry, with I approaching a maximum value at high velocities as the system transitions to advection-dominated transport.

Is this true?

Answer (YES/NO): NO